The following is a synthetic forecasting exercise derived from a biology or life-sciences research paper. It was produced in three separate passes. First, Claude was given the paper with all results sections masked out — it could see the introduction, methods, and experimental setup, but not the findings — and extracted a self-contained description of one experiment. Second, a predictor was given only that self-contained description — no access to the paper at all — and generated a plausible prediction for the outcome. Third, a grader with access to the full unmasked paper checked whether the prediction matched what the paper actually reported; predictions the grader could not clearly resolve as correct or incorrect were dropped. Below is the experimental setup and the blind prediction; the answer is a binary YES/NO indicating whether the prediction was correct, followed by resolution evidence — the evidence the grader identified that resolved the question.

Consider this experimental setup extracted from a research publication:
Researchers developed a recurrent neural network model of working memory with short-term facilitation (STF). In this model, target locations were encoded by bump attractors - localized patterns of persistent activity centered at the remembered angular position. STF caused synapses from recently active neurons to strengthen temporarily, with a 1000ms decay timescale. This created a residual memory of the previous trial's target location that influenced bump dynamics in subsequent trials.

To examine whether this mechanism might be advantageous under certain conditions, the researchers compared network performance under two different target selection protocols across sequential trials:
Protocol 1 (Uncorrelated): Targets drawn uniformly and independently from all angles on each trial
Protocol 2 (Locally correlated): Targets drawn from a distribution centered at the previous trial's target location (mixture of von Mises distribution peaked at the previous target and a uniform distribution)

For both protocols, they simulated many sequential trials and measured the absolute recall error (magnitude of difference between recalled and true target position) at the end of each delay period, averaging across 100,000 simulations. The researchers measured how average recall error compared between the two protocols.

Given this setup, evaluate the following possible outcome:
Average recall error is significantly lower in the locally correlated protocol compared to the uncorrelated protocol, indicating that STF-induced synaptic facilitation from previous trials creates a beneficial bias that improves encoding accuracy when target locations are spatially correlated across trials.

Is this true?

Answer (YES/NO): YES